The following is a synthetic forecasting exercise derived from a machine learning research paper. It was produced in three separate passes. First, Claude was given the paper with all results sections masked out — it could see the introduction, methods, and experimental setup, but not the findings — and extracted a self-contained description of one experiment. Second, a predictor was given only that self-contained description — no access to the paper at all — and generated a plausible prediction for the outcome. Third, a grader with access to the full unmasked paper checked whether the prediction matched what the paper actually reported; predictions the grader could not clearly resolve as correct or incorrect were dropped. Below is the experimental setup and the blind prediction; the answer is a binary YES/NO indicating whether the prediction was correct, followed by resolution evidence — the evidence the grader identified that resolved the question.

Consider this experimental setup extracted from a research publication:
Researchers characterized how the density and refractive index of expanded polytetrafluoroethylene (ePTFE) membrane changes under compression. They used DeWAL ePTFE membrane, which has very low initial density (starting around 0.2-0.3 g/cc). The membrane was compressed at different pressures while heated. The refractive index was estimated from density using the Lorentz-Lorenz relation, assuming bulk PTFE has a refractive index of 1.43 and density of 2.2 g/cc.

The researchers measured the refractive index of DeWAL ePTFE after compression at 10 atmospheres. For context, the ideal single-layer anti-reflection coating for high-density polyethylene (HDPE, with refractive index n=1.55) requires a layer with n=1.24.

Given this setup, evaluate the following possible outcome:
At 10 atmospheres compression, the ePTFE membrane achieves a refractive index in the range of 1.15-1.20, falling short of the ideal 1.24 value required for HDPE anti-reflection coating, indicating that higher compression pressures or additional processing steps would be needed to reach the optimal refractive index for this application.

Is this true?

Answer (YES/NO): YES